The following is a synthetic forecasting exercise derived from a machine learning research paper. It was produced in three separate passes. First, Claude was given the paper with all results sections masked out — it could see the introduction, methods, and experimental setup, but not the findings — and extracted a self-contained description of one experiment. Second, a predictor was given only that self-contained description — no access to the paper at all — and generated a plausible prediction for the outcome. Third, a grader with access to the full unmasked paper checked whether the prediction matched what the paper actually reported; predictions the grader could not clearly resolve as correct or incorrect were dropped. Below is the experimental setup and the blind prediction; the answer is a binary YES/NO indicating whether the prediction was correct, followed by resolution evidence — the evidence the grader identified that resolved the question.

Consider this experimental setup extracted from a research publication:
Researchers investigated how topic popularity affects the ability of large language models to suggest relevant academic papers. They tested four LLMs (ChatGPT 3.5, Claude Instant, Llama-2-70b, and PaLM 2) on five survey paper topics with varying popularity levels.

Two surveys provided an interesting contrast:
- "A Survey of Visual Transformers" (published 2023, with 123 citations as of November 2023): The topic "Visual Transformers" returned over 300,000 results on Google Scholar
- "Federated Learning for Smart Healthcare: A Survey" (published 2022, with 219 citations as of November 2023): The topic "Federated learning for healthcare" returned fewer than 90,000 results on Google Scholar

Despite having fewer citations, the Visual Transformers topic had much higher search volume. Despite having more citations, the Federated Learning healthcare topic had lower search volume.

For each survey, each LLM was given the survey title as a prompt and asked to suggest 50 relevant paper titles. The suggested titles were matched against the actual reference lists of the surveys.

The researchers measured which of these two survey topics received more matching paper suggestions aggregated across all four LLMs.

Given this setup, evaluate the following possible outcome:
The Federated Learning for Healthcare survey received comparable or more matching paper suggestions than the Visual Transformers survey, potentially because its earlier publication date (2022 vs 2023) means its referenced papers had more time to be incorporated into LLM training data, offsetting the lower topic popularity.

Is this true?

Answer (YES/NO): NO